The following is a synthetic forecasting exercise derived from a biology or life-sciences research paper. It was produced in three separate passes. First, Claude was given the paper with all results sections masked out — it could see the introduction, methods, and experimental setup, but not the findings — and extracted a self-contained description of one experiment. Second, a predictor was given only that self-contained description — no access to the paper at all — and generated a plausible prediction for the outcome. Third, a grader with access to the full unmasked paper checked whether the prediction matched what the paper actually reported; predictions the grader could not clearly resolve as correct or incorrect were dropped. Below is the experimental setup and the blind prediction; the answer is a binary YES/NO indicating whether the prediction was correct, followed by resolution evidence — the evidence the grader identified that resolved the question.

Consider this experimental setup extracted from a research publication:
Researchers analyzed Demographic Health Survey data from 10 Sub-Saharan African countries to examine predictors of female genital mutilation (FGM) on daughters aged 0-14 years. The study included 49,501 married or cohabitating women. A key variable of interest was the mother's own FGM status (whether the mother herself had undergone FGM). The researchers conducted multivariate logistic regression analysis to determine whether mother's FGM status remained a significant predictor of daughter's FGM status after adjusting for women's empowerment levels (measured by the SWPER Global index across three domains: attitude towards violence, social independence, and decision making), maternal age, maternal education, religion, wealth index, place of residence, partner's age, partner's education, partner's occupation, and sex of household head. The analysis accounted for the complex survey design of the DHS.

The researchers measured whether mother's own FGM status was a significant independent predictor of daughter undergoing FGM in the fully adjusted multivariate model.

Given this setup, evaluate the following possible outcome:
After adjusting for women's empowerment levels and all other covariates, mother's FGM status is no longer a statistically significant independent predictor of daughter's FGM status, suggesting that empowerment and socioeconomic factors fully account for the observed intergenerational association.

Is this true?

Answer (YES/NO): NO